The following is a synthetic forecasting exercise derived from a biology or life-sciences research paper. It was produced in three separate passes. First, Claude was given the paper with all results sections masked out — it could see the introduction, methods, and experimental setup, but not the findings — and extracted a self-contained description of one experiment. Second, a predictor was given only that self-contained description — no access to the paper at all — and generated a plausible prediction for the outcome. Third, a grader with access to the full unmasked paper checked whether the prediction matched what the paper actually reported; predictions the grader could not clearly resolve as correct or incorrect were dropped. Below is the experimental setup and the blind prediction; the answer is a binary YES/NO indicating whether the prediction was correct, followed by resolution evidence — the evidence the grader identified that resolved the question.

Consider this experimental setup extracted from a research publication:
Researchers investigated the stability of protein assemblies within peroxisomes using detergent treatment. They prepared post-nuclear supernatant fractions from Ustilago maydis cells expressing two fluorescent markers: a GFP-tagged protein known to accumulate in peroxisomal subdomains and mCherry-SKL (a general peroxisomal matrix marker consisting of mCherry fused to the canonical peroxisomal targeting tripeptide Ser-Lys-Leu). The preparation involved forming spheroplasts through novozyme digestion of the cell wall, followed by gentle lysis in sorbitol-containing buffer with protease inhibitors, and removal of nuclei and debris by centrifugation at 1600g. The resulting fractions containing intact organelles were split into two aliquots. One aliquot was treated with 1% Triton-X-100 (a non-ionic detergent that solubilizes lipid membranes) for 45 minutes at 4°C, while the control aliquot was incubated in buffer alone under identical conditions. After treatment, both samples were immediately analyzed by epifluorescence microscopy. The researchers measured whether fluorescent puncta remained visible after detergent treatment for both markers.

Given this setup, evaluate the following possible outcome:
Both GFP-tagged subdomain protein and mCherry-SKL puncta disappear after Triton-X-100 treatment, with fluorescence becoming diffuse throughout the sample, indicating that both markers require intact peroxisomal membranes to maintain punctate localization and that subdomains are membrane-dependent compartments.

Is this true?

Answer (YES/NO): NO